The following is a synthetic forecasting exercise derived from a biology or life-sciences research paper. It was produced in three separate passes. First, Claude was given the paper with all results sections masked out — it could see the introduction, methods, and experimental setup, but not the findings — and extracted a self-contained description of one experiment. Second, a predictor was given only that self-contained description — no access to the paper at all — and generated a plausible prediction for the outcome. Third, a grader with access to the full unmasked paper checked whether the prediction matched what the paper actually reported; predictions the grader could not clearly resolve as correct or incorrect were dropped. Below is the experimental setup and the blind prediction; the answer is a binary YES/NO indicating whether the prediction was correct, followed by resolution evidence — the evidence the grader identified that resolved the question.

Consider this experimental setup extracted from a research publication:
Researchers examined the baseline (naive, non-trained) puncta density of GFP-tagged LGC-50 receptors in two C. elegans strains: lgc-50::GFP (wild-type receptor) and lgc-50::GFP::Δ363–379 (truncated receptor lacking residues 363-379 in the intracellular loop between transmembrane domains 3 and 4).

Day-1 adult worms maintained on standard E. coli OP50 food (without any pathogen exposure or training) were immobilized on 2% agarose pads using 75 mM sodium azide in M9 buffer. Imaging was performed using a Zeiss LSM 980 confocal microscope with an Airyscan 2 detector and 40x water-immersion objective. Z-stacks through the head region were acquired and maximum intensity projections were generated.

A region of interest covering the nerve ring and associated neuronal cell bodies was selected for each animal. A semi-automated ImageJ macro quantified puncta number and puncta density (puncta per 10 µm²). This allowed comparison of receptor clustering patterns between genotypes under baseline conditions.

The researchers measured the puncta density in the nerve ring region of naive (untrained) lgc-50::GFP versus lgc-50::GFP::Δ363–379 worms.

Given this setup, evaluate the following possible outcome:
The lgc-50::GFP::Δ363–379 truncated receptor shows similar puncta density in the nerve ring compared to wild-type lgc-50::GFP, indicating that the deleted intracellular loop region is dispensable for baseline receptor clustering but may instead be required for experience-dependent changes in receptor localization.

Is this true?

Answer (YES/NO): NO